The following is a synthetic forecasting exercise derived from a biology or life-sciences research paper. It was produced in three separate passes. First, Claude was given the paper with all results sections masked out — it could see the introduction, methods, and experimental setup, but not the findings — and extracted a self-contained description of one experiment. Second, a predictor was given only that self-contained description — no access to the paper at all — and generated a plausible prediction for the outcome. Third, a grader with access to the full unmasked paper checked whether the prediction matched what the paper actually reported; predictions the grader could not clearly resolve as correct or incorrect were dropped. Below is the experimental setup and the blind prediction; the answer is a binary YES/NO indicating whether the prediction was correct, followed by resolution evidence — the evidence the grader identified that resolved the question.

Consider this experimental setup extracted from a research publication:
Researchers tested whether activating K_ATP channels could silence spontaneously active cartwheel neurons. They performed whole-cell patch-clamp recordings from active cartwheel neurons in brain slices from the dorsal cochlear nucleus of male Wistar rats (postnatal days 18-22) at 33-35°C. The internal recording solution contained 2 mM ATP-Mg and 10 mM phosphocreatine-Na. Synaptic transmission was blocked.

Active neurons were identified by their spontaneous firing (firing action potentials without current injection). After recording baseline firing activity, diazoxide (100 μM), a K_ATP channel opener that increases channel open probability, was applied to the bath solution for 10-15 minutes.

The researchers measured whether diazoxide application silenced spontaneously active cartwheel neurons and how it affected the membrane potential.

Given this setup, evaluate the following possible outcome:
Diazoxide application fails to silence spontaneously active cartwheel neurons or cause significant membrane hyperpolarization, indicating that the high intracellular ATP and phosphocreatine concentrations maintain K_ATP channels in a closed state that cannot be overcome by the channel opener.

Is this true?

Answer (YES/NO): NO